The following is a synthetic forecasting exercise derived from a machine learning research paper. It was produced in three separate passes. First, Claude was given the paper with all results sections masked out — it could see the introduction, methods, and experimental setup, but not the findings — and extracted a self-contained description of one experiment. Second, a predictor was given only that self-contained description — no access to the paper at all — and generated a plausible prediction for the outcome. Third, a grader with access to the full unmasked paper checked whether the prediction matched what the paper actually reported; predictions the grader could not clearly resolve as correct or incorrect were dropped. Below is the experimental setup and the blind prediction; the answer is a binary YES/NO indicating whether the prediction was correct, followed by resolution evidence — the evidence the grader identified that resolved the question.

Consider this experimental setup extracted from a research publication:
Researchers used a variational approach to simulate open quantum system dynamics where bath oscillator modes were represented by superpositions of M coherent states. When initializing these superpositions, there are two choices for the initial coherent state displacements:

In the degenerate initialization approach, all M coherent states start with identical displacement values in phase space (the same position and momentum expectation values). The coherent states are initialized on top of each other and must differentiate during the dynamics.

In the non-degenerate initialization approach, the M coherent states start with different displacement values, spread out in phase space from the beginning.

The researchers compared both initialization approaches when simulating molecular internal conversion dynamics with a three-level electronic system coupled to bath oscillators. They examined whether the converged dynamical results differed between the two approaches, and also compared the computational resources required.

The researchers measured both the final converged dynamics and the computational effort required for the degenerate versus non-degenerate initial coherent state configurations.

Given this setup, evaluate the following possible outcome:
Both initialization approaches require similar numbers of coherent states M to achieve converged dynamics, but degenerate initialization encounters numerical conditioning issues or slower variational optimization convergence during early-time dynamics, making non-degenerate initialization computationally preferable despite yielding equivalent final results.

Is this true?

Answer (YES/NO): NO